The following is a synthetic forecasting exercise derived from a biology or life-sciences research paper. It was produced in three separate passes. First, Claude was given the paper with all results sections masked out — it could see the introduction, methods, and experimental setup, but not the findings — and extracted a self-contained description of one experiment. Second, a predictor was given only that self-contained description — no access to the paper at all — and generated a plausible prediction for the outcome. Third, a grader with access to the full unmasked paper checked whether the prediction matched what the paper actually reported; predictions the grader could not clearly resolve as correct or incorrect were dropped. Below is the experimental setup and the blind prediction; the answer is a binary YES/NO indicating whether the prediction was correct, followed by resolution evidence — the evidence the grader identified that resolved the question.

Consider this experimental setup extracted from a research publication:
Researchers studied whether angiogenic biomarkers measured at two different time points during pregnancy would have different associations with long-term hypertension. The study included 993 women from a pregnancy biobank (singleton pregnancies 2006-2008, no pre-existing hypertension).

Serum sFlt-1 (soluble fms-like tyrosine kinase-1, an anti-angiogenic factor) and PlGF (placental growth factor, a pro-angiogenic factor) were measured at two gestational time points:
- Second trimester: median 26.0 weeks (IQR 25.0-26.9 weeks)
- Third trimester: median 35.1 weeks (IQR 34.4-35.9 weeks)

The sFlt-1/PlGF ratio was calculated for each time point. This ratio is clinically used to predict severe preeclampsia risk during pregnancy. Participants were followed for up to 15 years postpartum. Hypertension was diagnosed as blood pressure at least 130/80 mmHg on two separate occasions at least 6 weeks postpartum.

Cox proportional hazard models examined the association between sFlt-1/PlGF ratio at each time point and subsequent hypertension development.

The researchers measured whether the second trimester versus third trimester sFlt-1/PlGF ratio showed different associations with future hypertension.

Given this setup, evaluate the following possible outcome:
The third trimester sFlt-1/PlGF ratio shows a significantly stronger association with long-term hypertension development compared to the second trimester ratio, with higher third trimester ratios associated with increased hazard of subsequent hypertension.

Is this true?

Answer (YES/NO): NO